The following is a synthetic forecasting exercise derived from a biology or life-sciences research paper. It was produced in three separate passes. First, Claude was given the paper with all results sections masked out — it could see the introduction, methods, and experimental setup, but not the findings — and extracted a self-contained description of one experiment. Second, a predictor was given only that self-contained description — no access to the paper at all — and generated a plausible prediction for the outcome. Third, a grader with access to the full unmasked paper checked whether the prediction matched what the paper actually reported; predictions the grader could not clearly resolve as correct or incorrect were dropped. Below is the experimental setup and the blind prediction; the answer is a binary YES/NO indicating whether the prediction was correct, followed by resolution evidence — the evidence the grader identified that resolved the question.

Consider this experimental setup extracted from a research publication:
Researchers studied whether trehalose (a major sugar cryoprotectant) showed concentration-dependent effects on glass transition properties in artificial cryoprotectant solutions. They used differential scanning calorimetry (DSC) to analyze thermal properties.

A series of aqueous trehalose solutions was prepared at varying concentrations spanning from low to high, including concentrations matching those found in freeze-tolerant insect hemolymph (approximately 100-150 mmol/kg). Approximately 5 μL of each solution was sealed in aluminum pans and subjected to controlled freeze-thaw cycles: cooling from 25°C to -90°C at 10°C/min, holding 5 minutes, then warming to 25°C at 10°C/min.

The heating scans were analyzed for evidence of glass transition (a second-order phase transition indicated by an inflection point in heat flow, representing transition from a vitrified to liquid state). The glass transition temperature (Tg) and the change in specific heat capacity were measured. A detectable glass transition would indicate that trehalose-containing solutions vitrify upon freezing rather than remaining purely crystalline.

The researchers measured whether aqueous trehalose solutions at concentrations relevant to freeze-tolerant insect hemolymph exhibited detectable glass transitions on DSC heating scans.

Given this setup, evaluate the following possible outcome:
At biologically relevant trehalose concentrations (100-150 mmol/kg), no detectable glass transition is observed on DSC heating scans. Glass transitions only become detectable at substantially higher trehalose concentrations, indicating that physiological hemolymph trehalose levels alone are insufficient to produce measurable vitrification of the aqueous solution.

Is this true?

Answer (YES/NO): NO